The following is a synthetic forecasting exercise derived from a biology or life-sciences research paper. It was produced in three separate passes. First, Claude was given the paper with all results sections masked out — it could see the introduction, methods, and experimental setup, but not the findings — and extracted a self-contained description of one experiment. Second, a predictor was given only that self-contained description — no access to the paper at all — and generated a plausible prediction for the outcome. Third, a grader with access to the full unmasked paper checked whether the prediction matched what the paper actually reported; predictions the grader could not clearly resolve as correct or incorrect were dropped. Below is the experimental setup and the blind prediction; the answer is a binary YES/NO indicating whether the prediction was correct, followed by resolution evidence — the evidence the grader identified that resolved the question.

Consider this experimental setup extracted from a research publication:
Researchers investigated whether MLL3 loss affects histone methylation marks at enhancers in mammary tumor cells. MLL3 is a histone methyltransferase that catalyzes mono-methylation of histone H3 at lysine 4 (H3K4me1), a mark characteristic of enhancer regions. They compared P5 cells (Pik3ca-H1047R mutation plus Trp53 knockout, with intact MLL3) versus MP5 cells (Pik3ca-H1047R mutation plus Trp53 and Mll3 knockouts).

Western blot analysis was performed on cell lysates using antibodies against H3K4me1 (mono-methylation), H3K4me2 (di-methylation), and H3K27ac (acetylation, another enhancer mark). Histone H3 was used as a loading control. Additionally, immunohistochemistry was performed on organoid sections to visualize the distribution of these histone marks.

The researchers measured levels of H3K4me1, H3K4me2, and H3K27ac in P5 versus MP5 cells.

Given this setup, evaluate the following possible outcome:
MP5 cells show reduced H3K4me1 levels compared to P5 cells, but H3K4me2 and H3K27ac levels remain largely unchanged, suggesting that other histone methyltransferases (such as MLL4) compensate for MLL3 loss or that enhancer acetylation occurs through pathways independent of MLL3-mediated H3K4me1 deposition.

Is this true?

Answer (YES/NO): NO